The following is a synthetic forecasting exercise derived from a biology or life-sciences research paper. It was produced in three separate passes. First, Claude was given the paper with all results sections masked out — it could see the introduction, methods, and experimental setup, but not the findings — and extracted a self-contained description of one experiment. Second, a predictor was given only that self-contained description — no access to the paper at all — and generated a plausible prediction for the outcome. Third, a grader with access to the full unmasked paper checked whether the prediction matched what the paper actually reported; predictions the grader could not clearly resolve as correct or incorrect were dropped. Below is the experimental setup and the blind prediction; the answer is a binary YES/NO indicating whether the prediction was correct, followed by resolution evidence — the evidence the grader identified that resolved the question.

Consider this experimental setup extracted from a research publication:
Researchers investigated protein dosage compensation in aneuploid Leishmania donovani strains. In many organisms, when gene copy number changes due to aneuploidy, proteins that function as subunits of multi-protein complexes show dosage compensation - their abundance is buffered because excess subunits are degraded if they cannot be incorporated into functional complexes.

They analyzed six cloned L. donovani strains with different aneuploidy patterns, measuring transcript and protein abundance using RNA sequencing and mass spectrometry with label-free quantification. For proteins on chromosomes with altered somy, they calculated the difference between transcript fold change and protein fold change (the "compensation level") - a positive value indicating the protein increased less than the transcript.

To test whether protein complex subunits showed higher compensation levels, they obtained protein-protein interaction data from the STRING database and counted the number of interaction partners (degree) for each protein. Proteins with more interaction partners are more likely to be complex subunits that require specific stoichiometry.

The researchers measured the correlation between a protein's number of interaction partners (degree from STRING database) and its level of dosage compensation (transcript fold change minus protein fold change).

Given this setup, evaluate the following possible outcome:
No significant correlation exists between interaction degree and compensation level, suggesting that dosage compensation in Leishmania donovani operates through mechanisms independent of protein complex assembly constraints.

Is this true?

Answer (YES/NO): NO